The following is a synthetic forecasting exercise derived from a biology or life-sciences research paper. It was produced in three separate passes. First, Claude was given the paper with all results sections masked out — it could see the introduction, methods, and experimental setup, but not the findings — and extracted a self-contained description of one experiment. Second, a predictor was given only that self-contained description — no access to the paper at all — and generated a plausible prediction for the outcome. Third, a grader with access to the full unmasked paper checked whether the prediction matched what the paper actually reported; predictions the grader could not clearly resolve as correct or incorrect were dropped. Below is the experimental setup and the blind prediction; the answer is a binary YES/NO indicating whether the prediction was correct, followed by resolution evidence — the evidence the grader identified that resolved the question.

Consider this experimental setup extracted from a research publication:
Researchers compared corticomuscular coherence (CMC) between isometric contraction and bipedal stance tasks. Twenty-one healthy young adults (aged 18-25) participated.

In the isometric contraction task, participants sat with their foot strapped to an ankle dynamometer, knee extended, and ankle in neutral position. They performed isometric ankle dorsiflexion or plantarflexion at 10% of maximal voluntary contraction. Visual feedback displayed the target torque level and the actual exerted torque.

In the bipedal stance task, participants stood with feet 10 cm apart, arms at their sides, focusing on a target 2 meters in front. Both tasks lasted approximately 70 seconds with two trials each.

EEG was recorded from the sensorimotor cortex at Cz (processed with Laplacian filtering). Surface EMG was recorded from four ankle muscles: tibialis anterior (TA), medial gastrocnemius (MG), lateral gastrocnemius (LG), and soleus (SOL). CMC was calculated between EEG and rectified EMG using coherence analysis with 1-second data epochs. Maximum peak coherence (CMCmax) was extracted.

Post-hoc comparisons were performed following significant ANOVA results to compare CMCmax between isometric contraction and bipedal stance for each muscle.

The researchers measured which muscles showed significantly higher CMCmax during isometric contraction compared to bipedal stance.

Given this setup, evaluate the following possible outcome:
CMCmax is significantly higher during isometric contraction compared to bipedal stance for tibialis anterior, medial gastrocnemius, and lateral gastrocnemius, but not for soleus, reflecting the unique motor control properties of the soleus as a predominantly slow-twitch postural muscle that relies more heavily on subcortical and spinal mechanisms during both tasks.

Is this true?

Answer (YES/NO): NO